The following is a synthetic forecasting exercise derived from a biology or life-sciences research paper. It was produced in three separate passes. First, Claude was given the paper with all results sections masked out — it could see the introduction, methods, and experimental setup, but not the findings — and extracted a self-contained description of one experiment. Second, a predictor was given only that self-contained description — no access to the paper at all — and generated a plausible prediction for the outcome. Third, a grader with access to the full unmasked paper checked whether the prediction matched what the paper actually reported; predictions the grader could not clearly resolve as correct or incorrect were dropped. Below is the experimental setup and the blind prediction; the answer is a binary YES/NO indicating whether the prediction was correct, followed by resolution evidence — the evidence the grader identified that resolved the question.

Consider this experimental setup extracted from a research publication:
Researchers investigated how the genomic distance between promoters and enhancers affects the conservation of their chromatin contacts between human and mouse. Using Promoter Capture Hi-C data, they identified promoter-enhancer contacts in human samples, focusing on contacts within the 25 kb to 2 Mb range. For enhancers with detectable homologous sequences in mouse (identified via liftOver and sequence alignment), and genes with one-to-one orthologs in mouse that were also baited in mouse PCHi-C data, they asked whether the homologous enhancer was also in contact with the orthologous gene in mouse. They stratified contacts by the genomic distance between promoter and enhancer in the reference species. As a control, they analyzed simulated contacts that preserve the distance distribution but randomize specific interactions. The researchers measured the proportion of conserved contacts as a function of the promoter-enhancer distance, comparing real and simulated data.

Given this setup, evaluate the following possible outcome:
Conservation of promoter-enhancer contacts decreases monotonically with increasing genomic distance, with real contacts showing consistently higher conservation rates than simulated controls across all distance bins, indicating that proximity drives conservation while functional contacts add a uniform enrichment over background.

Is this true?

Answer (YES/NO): NO